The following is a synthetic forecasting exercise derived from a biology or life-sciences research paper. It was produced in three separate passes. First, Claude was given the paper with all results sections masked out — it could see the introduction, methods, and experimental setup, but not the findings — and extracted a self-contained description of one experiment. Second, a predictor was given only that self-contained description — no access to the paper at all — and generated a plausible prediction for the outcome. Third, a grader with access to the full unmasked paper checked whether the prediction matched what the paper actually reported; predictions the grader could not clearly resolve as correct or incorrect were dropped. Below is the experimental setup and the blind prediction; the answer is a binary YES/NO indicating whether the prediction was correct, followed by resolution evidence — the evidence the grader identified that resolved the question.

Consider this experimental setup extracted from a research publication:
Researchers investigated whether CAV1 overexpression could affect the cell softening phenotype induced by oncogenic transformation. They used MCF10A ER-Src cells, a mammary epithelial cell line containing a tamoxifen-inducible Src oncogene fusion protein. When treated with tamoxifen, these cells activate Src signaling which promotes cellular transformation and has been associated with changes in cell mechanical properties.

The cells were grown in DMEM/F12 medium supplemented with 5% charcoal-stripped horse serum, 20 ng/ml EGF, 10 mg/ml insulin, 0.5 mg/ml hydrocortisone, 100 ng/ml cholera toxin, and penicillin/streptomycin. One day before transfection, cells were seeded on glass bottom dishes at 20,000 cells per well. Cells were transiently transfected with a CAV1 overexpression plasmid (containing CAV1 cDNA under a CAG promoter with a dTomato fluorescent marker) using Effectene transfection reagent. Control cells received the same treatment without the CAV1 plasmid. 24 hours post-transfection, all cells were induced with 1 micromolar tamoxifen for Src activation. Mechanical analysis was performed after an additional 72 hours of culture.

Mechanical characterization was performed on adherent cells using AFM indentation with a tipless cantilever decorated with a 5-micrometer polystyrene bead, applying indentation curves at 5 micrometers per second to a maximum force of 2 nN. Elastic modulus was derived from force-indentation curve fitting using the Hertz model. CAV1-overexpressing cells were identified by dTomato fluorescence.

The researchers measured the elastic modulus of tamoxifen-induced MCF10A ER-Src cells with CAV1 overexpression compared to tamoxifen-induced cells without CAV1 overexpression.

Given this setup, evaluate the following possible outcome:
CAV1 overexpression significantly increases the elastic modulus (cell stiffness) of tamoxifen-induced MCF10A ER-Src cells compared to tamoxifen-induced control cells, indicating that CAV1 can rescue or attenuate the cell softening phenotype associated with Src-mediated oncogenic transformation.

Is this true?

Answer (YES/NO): YES